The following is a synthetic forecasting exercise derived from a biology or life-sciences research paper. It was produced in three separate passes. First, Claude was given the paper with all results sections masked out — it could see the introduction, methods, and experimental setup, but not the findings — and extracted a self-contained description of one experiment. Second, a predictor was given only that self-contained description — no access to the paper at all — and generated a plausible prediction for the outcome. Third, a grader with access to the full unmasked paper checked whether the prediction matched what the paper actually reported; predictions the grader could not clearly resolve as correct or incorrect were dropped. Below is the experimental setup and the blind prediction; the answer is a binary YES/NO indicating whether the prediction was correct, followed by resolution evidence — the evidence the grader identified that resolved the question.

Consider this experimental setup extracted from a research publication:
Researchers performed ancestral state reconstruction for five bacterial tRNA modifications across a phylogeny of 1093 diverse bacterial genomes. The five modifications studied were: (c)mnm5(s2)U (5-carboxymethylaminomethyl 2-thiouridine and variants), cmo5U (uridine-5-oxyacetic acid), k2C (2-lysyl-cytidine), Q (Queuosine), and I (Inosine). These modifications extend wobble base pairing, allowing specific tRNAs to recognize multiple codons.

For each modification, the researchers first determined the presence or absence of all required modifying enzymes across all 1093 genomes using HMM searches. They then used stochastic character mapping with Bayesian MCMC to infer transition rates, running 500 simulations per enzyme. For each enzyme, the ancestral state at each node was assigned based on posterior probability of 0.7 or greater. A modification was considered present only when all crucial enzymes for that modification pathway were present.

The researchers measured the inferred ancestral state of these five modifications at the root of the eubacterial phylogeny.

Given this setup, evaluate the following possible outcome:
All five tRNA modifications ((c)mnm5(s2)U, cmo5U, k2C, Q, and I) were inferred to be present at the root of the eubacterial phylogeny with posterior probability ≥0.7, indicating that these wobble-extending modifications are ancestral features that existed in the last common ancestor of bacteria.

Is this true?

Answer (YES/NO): NO